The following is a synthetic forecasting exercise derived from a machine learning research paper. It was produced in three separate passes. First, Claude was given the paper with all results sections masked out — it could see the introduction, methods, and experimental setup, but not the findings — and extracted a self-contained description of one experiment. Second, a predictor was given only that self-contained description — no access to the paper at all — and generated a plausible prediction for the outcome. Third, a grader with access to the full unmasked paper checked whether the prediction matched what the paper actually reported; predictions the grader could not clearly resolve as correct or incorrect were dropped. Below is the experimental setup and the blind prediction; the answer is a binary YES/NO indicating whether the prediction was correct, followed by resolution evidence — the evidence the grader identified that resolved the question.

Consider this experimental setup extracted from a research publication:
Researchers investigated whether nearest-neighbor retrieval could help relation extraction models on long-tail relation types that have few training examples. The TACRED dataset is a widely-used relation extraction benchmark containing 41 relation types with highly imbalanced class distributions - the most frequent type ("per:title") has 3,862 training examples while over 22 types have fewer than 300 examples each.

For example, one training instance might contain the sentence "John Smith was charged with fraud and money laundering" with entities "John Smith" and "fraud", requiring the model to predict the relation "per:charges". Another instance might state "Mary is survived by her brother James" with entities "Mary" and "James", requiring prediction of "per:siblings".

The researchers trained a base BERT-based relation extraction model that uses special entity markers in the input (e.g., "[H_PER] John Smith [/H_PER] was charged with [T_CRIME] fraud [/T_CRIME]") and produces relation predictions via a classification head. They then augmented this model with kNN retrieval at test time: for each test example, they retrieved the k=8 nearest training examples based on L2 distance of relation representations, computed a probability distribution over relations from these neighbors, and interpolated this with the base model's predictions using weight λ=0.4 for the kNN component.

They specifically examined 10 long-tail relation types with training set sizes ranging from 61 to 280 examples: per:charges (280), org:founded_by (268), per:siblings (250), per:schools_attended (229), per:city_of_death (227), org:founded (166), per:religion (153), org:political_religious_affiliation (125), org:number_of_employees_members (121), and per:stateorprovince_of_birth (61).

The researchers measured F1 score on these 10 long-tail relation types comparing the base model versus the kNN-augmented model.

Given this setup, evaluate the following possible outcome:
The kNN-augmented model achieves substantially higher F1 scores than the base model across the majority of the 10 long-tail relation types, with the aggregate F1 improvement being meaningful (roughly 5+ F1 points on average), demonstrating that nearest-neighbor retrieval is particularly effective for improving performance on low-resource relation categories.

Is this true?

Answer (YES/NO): NO